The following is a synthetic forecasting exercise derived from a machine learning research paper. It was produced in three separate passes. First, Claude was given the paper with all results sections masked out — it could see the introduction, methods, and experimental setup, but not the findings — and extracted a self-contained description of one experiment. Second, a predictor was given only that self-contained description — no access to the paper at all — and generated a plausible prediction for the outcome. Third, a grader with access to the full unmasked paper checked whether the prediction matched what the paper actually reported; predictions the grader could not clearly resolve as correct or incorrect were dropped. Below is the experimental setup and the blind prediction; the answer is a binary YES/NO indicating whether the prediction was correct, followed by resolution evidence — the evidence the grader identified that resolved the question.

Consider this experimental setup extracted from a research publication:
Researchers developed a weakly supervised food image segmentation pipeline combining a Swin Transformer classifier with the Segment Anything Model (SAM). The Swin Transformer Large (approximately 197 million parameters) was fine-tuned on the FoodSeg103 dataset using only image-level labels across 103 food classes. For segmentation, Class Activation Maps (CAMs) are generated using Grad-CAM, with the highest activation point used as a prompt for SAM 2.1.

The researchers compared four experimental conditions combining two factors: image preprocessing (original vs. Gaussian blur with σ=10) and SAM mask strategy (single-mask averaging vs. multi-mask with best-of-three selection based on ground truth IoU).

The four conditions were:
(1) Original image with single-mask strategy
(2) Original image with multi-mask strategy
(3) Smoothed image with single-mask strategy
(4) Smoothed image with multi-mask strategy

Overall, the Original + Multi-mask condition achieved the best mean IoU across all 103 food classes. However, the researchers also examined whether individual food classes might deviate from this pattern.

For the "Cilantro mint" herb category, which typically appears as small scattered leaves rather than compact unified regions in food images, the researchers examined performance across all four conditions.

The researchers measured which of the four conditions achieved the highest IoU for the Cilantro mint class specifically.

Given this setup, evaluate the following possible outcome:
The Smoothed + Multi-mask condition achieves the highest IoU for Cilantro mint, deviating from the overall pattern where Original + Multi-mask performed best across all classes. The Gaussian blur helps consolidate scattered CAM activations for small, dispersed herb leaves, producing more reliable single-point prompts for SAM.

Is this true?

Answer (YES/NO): YES